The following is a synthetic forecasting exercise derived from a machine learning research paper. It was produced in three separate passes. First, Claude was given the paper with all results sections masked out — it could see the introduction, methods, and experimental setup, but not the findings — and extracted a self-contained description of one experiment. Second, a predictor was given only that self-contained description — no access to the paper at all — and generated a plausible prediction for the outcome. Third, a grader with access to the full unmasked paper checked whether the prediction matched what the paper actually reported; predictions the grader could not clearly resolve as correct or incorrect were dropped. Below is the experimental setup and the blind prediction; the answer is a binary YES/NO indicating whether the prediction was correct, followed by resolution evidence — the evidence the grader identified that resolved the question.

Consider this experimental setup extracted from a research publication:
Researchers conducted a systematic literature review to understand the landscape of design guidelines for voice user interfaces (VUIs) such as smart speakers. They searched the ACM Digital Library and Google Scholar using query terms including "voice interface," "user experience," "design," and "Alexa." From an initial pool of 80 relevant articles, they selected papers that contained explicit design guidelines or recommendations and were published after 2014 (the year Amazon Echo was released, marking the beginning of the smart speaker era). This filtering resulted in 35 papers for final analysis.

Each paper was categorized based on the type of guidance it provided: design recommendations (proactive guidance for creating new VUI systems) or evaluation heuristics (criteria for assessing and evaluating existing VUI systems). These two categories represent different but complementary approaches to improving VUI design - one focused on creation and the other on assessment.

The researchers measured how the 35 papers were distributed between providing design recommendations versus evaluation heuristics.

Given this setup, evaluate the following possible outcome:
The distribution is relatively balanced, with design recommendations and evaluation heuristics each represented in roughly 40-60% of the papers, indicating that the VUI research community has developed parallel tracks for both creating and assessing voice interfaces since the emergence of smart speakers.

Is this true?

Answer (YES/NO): YES